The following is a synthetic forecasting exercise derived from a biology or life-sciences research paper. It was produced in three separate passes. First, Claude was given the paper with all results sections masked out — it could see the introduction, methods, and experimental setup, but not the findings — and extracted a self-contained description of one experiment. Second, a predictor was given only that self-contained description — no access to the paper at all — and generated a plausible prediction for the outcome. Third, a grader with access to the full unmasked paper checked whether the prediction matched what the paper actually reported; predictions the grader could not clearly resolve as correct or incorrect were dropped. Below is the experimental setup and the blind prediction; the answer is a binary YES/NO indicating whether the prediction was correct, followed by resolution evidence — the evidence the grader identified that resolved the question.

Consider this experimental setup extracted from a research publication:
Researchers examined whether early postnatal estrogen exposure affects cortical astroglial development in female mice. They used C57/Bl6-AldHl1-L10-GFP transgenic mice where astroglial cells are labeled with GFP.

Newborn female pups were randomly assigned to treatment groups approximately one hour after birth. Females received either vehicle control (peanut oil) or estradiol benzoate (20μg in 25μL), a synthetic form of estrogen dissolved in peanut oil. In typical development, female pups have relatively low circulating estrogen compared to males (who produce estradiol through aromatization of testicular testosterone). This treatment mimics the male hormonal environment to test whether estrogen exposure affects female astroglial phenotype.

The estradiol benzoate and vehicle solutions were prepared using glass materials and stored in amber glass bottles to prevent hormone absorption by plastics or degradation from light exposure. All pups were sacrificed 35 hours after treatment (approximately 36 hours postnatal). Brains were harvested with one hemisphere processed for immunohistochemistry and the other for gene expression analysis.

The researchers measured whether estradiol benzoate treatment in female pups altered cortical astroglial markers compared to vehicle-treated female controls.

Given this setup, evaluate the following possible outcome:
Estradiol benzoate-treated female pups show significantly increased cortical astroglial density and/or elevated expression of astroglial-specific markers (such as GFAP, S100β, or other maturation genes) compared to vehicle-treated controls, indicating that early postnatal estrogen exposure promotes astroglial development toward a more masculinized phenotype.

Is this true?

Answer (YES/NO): NO